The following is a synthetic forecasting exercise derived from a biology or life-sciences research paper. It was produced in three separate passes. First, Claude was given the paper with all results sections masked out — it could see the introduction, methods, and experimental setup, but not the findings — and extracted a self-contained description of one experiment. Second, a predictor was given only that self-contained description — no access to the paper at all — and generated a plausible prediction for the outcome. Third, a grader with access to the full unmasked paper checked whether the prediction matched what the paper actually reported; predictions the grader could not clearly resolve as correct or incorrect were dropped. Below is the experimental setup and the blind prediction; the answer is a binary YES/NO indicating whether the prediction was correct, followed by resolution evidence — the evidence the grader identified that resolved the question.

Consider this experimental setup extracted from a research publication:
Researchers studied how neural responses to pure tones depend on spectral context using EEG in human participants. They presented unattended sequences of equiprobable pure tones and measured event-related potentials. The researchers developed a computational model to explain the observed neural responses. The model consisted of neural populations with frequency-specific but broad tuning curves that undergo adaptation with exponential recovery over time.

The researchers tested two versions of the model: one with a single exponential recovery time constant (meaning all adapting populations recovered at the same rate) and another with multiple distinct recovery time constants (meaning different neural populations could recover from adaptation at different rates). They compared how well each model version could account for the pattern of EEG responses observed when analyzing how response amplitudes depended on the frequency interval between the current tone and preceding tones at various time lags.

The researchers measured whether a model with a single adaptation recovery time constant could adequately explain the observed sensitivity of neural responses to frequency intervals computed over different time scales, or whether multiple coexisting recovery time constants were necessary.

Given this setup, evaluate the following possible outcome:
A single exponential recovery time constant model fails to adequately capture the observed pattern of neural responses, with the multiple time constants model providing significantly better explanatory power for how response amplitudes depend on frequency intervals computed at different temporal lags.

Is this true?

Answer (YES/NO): YES